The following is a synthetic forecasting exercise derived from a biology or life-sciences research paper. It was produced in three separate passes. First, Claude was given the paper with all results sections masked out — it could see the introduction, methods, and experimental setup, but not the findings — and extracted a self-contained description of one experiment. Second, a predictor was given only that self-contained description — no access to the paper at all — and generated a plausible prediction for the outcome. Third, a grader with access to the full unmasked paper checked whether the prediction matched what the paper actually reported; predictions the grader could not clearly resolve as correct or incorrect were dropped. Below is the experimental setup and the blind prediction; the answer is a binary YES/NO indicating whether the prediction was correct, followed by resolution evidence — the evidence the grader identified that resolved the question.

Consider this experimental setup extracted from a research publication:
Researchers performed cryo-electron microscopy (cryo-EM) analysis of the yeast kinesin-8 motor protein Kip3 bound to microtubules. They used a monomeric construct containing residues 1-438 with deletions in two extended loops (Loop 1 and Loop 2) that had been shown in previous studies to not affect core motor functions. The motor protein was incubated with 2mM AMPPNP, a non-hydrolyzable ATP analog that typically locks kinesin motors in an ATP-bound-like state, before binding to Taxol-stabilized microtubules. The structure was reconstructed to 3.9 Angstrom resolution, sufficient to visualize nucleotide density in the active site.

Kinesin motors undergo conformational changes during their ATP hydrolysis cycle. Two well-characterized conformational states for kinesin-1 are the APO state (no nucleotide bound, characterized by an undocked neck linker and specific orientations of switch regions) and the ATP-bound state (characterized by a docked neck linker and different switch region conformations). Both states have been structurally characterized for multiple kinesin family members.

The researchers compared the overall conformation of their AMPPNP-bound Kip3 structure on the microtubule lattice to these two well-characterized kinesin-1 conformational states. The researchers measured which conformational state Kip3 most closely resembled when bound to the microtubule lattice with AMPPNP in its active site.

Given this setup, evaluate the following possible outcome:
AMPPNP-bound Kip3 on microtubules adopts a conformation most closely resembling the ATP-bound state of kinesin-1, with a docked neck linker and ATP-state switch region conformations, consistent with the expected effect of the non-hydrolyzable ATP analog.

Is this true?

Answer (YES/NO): NO